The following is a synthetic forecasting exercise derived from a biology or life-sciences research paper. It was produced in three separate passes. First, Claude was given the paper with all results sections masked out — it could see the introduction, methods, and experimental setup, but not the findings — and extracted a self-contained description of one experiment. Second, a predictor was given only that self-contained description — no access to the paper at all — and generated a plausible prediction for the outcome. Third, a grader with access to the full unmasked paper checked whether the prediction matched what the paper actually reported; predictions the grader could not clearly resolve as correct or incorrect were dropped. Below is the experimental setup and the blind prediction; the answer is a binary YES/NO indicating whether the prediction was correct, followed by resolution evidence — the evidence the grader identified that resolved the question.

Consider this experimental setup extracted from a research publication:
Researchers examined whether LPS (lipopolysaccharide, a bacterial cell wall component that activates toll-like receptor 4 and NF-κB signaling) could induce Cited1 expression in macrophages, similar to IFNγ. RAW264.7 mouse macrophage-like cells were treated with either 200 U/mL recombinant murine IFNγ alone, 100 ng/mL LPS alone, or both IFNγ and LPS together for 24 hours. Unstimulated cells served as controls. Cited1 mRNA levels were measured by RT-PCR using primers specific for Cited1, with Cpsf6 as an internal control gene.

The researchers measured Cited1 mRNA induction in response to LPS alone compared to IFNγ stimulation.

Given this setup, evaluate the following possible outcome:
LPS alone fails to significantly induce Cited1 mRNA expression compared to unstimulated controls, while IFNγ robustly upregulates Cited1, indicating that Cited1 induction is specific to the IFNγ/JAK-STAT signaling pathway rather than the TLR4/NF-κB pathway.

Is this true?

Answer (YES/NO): YES